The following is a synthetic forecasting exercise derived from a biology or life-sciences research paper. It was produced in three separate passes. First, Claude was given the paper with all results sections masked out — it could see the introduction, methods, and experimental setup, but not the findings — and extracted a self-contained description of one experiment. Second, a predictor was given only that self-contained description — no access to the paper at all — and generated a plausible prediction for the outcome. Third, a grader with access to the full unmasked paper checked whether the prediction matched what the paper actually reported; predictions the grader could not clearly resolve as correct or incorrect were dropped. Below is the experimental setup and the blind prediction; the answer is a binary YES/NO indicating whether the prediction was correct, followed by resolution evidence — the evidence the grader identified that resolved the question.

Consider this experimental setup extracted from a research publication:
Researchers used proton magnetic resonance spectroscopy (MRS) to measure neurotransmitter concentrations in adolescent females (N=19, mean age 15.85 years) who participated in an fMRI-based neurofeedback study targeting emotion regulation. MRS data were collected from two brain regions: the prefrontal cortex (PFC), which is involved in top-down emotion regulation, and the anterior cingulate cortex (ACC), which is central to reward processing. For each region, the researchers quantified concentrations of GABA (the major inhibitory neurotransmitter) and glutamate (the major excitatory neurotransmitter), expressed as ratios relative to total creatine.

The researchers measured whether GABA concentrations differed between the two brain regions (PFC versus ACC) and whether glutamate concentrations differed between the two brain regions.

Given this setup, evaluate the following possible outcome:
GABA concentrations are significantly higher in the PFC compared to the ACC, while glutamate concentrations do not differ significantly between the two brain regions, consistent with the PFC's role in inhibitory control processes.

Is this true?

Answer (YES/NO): NO